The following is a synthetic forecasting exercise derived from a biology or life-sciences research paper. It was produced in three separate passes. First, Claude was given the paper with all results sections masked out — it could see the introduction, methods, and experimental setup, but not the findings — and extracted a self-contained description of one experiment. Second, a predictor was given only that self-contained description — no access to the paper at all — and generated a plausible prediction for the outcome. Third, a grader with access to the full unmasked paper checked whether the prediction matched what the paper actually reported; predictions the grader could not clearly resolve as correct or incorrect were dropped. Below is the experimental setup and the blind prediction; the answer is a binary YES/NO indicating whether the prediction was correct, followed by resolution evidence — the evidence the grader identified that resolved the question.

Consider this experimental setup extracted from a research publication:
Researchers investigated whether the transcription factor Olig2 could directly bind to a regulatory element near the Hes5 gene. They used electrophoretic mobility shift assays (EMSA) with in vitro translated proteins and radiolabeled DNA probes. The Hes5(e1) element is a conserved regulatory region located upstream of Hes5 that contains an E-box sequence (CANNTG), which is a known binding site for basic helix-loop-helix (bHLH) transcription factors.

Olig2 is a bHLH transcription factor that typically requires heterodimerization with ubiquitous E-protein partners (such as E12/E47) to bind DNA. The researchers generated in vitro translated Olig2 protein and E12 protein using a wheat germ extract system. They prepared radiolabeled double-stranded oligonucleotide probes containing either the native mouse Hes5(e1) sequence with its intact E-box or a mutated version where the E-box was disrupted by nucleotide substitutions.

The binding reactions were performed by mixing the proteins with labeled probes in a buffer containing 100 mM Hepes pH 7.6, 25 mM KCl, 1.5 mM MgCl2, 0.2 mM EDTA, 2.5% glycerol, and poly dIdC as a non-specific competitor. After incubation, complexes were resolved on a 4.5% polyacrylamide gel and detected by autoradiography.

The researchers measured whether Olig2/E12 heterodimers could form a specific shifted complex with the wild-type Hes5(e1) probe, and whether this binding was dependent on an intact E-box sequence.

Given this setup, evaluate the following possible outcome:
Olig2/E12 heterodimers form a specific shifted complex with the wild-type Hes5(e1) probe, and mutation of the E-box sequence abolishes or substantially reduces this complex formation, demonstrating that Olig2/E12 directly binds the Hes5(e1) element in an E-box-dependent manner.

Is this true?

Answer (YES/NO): NO